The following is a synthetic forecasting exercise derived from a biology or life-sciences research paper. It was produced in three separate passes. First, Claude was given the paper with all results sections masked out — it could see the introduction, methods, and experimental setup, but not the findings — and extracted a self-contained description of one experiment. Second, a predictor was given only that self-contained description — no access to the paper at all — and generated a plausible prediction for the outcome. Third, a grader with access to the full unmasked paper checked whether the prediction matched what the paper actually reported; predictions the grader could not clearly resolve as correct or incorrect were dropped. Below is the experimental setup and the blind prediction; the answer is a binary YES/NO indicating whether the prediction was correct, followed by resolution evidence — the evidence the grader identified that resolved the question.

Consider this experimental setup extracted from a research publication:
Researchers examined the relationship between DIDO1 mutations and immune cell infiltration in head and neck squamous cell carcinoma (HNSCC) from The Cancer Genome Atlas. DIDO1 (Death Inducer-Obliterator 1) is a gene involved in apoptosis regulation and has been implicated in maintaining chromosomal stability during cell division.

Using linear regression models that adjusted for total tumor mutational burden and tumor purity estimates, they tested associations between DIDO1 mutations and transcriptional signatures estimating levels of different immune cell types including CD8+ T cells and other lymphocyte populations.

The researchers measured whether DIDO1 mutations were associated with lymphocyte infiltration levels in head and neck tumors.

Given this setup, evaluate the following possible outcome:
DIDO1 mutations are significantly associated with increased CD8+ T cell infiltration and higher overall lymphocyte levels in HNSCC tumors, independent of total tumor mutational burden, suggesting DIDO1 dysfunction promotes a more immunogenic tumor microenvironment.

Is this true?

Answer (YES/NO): NO